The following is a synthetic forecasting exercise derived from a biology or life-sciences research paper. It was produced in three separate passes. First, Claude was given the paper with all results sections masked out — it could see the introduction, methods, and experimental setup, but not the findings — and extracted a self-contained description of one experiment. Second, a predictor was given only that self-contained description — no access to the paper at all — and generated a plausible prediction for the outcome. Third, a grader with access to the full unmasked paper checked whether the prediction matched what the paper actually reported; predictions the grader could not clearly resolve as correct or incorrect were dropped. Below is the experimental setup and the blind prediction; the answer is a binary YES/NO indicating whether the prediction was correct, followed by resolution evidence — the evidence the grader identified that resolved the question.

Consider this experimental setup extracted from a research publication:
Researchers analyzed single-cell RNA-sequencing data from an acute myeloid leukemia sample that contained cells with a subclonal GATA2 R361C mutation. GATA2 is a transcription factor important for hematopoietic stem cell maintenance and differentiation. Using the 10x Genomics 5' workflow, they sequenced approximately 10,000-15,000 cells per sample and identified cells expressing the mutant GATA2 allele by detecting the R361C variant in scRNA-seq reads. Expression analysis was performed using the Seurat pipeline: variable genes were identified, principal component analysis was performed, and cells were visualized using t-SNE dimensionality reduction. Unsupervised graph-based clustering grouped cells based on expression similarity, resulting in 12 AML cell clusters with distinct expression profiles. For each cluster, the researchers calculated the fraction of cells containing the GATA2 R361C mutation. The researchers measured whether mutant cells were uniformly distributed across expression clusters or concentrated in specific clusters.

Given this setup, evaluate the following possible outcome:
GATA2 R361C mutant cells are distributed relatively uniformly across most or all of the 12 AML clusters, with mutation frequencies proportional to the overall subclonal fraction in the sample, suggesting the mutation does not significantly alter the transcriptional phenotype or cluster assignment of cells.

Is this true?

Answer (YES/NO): NO